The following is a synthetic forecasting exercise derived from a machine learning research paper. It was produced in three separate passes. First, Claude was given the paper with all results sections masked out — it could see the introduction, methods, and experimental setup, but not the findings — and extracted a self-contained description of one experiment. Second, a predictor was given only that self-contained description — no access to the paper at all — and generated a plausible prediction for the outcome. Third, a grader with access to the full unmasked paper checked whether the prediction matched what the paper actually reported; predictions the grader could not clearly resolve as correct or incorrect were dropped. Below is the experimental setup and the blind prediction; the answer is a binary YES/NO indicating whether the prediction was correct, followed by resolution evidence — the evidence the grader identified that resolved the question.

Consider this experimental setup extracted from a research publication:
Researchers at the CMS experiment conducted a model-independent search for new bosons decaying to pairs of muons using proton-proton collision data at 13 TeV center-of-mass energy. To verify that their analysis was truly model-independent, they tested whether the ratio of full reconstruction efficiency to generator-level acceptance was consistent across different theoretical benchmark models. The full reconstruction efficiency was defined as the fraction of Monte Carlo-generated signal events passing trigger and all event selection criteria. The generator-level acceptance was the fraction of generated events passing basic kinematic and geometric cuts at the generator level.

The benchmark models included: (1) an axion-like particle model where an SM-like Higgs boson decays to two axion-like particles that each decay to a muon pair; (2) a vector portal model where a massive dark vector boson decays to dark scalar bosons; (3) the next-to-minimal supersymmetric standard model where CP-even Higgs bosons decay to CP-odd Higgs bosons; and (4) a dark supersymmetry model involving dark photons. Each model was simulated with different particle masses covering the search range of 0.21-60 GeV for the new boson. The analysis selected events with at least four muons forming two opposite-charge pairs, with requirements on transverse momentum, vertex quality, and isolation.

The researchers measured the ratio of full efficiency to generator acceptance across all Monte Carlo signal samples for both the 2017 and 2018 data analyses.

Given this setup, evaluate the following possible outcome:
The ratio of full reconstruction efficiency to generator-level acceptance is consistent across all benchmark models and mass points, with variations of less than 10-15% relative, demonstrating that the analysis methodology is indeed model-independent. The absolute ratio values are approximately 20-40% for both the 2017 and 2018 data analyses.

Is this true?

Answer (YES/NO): NO